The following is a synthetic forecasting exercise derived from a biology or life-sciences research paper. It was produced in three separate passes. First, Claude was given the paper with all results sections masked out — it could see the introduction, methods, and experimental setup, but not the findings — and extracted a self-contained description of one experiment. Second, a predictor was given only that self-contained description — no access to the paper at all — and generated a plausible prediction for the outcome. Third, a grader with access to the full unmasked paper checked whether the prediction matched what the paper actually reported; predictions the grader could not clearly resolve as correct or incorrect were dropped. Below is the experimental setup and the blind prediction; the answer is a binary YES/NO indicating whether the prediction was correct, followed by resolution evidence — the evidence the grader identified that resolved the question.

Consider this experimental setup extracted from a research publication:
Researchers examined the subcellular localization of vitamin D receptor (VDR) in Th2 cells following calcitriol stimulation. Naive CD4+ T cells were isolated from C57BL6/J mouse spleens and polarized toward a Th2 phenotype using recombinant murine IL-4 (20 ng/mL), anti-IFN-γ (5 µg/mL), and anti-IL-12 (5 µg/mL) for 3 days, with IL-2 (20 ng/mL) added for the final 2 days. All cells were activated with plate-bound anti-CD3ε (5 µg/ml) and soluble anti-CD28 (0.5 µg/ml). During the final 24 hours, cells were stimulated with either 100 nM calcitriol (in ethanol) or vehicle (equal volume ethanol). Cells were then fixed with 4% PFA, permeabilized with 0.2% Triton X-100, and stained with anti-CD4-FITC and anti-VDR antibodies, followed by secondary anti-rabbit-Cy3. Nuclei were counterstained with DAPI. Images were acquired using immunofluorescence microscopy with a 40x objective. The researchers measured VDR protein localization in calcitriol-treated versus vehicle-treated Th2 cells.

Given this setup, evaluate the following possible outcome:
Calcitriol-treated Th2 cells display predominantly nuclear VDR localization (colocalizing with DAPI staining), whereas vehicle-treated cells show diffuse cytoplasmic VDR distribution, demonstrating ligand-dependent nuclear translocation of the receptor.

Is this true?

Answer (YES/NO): YES